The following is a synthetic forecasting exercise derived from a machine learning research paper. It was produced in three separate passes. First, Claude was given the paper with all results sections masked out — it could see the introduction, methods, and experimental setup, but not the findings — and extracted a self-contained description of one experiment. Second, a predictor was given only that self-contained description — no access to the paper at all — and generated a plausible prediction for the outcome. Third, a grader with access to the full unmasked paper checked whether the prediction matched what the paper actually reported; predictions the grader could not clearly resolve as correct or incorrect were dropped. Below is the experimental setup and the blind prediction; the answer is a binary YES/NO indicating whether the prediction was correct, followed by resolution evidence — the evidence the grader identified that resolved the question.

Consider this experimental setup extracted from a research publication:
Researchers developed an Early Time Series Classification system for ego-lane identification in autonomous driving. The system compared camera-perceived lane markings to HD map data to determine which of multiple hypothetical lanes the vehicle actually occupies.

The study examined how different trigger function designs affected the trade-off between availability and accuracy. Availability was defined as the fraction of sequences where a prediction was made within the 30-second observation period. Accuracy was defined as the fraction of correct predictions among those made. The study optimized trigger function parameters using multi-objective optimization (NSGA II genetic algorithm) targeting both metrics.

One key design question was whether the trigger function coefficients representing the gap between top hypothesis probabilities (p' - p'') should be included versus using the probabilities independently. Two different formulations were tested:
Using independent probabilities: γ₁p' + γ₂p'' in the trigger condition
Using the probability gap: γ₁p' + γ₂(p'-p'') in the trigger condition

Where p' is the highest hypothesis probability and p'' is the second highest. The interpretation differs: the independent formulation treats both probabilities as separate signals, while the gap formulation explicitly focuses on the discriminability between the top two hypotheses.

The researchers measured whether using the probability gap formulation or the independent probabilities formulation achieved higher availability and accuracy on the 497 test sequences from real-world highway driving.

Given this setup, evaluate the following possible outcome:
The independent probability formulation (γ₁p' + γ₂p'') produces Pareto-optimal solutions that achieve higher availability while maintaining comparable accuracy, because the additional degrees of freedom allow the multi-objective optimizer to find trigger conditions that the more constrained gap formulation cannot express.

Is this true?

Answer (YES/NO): NO